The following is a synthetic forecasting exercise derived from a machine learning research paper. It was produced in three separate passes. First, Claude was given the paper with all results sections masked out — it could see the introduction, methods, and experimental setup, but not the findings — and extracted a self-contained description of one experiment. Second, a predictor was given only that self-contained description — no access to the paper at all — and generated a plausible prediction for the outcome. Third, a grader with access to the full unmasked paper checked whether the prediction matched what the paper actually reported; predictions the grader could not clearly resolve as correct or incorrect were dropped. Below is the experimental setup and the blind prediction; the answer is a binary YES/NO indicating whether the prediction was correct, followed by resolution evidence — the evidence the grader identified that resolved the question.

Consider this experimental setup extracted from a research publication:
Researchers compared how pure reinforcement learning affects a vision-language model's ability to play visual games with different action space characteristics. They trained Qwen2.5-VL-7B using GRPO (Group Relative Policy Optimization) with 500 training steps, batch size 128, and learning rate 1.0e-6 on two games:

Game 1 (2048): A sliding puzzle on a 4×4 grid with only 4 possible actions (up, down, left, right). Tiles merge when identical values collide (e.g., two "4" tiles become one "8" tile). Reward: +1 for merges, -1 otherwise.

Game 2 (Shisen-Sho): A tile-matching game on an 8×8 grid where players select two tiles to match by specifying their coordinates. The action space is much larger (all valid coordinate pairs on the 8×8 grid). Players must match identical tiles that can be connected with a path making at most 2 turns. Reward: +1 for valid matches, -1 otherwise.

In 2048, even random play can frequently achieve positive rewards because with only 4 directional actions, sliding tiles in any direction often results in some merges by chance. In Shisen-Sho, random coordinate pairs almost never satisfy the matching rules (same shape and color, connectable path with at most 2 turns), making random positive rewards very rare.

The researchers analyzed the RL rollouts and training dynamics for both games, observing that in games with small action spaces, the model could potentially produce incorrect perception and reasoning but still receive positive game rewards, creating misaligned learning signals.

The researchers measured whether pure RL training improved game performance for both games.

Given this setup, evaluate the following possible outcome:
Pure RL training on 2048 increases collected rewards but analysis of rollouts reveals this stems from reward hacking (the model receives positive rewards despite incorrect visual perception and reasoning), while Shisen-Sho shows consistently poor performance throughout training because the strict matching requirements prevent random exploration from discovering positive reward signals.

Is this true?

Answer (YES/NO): NO